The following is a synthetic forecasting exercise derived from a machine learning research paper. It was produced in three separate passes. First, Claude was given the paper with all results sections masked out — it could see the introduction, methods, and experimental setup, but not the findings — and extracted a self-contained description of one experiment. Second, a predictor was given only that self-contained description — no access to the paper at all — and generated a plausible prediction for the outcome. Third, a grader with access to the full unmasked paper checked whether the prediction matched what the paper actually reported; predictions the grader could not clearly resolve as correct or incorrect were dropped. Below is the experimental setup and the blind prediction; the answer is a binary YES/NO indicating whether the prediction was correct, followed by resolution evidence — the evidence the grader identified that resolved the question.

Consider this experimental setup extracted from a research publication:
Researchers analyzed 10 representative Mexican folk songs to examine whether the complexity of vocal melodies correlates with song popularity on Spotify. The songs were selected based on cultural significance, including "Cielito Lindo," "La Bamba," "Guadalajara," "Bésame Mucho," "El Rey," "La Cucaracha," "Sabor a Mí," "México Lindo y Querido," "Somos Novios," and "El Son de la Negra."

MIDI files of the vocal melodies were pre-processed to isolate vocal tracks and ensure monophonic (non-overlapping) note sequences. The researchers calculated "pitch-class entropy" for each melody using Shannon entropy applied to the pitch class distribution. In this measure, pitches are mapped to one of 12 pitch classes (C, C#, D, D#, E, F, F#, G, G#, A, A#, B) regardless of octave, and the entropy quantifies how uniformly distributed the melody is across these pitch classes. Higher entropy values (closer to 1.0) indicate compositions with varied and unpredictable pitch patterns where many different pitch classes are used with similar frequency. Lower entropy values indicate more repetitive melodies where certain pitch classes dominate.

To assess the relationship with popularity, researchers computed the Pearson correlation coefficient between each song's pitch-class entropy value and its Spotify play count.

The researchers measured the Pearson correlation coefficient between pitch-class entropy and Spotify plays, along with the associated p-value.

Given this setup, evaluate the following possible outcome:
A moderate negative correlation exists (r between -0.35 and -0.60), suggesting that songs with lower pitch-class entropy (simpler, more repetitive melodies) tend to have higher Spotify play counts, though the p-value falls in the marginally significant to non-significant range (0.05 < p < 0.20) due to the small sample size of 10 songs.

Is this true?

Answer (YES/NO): NO